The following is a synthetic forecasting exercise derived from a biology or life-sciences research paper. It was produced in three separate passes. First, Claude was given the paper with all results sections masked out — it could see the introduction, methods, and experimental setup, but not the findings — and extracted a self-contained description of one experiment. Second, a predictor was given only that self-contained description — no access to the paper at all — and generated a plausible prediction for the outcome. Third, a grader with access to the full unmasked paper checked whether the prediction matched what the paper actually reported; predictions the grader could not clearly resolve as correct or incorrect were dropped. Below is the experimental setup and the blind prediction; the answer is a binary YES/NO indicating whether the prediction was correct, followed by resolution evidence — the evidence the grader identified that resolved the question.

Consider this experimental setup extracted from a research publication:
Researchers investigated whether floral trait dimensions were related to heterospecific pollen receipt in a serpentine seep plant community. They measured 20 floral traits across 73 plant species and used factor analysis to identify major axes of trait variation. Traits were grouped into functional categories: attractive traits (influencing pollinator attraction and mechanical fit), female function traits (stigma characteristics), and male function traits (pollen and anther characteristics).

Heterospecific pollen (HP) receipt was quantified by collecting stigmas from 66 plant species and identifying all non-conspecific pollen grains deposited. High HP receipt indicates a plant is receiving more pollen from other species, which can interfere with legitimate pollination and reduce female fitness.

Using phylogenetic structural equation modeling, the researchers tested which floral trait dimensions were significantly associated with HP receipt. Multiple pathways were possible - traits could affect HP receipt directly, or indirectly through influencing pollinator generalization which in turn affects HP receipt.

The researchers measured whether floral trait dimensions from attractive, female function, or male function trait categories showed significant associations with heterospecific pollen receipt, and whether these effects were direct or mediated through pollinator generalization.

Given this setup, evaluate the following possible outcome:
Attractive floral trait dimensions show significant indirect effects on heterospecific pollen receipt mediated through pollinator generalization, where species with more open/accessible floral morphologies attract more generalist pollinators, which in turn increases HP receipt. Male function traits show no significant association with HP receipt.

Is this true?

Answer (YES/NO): YES